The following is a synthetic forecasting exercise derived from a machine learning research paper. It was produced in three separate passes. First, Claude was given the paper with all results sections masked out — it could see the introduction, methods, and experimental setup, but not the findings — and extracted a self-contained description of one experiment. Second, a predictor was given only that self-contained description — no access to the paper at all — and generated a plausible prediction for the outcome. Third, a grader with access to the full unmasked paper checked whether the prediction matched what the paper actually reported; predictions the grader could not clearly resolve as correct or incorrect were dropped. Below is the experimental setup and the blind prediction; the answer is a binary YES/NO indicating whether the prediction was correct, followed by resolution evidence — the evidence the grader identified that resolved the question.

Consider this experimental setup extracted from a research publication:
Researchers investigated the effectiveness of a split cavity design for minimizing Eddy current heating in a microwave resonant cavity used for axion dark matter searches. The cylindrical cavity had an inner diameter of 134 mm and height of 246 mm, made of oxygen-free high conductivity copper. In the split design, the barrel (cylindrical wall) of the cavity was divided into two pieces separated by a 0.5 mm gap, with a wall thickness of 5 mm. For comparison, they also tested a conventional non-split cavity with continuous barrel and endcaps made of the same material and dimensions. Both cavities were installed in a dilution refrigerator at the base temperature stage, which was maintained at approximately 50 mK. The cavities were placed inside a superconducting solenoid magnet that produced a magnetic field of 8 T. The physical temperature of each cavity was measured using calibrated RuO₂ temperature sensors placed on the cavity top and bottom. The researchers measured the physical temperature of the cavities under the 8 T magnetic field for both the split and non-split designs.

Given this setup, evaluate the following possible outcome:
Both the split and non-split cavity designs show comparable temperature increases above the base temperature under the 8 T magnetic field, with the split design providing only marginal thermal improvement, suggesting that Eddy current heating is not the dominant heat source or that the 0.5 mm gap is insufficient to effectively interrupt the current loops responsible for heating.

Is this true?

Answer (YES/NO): NO